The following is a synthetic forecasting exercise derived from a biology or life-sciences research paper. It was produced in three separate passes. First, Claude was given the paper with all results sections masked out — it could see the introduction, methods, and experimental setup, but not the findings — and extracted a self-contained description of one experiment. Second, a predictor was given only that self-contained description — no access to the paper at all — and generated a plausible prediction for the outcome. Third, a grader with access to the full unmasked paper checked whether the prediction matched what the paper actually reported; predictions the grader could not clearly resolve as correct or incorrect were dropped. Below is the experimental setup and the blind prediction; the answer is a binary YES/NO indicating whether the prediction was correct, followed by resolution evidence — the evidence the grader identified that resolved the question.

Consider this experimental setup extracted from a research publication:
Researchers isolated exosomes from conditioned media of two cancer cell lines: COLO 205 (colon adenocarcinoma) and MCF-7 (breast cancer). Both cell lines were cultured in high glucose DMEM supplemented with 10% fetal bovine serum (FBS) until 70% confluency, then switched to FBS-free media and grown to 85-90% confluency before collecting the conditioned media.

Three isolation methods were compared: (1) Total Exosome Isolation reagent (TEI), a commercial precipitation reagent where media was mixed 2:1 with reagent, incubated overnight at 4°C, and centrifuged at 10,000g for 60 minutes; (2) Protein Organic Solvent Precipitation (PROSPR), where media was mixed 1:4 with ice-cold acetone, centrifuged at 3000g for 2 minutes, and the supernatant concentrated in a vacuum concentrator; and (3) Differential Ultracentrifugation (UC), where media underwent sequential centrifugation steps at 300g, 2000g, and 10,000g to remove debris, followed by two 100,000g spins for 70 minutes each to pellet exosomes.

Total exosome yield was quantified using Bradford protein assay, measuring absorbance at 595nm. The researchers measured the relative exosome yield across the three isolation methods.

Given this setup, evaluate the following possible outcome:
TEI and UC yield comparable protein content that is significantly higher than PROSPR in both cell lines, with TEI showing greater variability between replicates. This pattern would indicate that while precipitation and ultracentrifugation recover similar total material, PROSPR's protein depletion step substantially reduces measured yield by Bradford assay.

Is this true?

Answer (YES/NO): NO